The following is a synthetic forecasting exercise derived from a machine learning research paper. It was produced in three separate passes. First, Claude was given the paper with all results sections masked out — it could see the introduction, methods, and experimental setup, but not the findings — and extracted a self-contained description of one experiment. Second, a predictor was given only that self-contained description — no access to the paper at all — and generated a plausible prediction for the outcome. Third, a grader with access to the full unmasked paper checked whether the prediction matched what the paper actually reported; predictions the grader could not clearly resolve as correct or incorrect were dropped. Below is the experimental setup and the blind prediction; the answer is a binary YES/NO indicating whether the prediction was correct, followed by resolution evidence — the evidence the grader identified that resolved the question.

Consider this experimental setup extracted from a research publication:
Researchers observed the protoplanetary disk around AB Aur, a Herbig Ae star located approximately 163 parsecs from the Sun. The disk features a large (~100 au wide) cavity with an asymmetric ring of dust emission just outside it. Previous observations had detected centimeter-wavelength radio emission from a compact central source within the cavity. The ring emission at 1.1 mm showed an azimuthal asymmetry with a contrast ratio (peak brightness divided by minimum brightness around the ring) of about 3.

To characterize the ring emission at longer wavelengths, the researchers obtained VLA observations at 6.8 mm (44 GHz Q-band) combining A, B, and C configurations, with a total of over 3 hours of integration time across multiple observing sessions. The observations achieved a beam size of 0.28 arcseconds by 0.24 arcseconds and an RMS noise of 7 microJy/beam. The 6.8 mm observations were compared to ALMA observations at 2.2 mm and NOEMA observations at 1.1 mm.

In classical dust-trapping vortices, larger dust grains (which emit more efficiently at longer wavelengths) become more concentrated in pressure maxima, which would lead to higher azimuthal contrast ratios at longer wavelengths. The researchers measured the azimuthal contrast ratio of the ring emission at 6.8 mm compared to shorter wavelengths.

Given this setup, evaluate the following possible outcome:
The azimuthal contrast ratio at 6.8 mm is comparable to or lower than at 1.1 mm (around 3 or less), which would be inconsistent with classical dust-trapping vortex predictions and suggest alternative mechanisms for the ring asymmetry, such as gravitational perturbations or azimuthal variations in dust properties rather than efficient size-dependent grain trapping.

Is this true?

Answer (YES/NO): YES